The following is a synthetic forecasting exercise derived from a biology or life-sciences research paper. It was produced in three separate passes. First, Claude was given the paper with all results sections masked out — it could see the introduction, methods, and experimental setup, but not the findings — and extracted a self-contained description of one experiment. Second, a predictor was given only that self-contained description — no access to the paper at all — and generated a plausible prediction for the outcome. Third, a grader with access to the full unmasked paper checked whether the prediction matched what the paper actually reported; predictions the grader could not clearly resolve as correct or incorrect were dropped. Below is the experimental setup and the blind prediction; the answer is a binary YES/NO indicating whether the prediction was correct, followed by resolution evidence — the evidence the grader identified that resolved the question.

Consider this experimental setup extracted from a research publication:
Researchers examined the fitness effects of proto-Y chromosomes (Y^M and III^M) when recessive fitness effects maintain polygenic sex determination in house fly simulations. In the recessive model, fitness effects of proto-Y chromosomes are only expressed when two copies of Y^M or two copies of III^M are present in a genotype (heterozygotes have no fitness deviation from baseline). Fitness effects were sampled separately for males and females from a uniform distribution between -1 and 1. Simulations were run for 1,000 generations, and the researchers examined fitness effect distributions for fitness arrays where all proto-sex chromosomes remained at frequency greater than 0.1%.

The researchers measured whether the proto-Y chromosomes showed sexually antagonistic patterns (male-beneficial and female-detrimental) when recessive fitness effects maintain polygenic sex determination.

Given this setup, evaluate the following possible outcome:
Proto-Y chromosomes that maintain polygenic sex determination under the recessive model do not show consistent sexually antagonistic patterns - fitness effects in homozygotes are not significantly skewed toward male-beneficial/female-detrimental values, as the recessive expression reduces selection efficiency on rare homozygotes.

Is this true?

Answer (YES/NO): NO